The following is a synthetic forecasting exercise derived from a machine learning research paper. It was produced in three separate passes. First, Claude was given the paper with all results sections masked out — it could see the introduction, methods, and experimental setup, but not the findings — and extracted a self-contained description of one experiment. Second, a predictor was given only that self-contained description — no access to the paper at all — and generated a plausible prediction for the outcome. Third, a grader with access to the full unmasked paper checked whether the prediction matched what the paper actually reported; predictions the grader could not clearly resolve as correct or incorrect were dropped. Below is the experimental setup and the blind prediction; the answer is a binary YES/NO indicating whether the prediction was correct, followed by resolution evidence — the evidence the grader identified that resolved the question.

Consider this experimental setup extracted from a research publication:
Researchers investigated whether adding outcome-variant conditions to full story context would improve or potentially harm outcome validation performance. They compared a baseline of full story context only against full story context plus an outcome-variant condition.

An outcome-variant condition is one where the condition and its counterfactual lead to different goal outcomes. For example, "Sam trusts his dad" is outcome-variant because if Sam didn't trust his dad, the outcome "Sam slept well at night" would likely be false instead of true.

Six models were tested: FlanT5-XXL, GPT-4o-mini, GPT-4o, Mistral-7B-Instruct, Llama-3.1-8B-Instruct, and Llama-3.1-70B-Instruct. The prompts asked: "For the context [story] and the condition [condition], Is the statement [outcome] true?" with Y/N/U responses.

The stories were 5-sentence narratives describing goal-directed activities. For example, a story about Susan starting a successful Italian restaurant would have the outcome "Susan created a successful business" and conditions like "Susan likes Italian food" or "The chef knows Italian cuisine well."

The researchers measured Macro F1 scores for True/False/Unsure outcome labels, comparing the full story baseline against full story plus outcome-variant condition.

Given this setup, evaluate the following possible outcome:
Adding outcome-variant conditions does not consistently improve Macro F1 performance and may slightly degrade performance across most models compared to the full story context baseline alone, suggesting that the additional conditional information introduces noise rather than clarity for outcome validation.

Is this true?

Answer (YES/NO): NO